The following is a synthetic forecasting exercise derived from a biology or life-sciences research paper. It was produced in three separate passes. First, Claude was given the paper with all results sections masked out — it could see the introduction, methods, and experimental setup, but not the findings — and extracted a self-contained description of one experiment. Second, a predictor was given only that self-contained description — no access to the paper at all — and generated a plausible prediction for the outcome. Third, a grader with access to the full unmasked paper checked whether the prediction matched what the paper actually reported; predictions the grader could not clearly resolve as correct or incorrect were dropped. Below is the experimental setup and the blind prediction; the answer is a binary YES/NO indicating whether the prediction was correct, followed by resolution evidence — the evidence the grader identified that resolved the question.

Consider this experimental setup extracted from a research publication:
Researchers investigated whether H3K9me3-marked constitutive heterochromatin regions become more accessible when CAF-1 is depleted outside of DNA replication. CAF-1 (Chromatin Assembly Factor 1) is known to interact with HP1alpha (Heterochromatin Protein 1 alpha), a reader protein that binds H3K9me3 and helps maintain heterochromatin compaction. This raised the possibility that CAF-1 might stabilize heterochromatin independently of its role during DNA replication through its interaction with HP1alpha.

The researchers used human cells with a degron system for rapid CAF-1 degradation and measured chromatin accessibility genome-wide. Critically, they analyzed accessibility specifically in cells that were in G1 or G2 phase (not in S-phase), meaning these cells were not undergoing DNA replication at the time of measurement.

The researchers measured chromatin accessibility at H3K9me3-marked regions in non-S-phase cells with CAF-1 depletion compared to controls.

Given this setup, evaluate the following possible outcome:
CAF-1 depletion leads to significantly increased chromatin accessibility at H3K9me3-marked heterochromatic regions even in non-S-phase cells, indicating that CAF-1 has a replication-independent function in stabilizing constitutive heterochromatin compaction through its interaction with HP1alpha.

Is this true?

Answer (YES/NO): NO